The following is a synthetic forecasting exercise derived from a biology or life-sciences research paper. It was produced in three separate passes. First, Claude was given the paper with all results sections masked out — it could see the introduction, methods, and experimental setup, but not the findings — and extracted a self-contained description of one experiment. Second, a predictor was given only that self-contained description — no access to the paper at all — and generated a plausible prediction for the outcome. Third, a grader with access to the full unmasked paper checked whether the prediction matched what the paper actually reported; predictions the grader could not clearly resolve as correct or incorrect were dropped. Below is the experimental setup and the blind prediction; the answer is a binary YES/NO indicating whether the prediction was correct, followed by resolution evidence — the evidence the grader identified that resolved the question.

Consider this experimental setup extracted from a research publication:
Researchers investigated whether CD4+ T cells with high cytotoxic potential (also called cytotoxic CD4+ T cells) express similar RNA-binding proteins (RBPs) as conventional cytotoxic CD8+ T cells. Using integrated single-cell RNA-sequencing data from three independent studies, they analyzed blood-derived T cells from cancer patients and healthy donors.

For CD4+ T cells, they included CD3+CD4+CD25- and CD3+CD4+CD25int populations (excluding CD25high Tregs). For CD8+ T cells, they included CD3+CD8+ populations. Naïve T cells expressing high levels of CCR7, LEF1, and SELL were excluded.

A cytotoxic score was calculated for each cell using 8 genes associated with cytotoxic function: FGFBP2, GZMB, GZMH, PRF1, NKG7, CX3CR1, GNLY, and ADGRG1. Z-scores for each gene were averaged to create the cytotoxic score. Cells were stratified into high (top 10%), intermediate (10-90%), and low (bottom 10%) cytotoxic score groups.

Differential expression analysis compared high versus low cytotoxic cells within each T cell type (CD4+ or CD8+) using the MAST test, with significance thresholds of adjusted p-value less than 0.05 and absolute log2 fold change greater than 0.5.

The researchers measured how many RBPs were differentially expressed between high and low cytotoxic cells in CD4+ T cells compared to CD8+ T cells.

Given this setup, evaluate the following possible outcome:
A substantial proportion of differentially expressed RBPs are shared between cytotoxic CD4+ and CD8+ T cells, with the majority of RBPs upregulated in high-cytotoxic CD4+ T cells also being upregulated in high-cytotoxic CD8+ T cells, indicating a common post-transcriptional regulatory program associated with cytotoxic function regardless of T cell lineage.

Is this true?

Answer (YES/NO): YES